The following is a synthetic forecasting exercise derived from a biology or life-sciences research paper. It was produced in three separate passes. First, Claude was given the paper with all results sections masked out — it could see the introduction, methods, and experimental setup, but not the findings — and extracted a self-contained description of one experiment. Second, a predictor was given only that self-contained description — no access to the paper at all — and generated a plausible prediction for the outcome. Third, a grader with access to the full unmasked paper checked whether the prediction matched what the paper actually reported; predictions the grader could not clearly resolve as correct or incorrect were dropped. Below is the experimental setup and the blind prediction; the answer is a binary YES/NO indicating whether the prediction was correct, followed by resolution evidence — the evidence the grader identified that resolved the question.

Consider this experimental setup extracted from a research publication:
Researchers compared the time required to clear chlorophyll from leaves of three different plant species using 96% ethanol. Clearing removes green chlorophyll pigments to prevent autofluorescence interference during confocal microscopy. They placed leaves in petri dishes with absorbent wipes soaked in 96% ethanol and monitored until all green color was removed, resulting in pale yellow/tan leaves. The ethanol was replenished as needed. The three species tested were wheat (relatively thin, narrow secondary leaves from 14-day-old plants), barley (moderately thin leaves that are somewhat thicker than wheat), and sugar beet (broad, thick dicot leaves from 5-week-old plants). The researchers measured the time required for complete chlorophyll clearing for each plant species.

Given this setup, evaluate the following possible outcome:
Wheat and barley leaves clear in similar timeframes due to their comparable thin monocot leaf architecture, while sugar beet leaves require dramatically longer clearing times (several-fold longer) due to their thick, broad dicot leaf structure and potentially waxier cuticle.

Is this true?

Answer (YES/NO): NO